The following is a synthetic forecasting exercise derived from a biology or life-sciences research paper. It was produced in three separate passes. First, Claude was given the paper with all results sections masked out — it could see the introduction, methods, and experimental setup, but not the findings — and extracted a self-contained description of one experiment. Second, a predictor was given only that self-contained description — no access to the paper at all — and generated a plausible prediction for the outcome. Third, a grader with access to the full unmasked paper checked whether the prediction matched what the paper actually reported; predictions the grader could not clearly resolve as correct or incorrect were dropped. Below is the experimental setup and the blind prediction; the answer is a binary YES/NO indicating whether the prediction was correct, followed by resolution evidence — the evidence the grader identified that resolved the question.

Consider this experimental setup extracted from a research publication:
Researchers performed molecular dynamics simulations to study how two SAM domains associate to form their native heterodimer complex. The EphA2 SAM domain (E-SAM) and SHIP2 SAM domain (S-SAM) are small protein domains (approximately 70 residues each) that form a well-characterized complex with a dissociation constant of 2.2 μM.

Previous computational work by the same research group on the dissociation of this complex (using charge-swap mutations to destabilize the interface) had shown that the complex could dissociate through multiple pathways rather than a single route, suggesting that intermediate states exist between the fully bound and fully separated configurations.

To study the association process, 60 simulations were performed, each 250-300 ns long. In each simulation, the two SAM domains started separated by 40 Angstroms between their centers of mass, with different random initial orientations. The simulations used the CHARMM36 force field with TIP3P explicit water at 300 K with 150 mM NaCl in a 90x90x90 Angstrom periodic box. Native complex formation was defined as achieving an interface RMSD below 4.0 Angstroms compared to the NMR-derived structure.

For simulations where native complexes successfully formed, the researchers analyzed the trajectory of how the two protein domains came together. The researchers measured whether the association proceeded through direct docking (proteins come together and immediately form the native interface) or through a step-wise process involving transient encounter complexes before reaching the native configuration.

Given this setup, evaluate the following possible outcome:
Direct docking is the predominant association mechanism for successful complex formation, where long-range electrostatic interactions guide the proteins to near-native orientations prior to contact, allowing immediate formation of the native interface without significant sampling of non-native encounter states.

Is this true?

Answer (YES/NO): NO